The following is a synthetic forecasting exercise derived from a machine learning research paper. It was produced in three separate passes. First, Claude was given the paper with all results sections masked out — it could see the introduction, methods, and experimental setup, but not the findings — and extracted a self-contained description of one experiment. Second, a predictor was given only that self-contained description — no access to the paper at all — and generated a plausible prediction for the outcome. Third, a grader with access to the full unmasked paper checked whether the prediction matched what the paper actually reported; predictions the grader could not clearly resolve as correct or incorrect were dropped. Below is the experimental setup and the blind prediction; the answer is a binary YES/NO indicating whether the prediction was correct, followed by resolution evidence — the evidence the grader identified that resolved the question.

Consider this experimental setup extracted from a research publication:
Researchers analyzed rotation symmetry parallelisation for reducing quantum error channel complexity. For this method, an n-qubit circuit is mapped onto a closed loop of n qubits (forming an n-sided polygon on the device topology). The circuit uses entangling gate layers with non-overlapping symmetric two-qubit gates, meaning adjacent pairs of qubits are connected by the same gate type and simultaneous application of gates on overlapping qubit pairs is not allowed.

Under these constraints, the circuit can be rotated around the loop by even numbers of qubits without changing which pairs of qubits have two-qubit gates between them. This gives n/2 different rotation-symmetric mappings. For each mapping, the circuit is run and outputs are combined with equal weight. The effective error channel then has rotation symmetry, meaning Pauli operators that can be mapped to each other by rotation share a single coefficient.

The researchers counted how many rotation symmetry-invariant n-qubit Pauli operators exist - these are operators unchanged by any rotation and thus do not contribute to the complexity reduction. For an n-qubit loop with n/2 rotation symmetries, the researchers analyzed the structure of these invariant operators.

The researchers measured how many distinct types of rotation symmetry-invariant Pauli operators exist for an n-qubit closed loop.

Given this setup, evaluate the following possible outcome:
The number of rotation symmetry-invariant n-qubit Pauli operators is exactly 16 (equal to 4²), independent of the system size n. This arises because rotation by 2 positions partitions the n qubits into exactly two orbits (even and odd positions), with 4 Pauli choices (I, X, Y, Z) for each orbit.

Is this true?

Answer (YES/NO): YES